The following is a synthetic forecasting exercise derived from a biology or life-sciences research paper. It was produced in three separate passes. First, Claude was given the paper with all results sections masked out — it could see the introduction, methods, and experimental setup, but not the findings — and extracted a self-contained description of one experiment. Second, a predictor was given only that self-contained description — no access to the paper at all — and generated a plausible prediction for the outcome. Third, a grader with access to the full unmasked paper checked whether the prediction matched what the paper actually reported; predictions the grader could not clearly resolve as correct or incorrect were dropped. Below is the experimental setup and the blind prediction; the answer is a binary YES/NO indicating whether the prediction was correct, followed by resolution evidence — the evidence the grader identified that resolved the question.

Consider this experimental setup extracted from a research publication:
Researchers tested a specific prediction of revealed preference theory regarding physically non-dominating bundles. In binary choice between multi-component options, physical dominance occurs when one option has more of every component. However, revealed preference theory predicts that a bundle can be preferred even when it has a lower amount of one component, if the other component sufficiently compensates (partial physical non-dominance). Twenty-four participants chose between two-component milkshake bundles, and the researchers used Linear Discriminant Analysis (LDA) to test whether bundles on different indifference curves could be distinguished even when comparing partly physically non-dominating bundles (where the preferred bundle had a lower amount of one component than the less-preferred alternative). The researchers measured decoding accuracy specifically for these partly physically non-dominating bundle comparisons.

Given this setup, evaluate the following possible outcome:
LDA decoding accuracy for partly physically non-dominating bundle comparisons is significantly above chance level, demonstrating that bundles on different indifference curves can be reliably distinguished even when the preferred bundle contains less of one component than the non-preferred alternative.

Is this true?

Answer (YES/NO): YES